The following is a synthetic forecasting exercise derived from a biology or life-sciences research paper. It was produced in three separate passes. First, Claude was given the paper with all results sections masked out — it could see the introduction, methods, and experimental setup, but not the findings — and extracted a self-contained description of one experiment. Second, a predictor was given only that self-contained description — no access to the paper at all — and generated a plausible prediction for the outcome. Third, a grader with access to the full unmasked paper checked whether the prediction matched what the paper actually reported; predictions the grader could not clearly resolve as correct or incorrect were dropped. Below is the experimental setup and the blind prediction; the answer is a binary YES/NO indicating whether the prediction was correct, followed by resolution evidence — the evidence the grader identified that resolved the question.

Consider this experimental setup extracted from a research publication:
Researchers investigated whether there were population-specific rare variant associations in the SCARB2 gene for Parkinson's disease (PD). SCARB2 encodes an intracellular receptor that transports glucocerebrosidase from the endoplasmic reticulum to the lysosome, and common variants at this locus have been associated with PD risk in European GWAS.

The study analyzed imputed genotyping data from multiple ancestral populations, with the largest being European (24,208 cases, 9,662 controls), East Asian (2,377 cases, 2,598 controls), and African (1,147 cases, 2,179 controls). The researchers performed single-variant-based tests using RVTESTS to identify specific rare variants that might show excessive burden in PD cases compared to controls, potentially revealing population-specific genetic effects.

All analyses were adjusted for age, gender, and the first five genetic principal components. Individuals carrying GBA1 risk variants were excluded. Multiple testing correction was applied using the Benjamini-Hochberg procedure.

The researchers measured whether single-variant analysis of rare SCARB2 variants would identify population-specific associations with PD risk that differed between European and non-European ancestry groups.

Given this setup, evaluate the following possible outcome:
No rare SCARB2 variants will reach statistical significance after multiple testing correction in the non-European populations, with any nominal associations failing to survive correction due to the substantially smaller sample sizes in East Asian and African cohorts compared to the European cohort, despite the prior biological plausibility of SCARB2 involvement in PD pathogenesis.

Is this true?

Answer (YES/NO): NO